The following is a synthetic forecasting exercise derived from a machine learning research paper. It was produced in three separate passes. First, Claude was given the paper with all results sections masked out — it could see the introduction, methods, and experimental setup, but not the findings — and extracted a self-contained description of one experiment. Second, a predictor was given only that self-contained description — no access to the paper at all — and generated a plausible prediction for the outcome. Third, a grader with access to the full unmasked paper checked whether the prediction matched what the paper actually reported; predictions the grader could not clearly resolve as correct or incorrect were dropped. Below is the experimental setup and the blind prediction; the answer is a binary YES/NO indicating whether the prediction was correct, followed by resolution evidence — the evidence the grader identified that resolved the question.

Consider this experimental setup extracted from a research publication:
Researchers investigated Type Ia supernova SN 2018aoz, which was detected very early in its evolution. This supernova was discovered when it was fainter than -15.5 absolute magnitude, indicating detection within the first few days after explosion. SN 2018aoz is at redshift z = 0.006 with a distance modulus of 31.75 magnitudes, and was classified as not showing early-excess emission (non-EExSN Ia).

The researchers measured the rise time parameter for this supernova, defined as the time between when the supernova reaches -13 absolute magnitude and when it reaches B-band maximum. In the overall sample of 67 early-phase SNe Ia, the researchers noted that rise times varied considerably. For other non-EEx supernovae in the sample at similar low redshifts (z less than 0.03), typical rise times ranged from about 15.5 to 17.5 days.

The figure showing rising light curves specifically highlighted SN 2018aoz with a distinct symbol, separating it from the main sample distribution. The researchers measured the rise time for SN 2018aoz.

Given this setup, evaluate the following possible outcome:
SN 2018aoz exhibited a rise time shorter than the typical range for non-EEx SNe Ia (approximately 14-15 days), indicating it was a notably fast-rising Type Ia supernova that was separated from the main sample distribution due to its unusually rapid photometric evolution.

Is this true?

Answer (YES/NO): YES